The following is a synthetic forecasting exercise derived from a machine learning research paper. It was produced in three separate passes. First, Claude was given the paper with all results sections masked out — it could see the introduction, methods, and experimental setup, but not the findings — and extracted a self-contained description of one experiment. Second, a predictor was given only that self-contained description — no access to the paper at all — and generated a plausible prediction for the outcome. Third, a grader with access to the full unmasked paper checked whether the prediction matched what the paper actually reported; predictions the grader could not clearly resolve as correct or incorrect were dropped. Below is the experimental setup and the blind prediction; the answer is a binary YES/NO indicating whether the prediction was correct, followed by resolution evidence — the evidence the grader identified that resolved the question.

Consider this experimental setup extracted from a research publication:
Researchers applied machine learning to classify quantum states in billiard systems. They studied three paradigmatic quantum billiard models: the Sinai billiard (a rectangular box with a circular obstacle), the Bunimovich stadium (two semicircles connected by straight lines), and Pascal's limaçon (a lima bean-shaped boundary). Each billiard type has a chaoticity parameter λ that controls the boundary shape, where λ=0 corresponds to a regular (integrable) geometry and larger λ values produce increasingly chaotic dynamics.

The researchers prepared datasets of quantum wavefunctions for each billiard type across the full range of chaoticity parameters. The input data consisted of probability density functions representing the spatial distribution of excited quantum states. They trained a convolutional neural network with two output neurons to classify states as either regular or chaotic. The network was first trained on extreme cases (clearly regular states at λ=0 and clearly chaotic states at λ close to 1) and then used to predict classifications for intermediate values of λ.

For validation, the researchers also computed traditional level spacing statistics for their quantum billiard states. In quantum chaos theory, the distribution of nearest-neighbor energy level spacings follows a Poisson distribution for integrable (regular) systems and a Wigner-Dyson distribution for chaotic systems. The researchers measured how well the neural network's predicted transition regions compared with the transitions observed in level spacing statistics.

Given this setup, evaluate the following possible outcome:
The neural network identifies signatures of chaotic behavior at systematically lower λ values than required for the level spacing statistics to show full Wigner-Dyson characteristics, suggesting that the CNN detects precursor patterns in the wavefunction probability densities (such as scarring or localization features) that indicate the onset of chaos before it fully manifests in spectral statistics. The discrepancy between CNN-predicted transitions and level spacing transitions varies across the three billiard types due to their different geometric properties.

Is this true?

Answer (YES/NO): NO